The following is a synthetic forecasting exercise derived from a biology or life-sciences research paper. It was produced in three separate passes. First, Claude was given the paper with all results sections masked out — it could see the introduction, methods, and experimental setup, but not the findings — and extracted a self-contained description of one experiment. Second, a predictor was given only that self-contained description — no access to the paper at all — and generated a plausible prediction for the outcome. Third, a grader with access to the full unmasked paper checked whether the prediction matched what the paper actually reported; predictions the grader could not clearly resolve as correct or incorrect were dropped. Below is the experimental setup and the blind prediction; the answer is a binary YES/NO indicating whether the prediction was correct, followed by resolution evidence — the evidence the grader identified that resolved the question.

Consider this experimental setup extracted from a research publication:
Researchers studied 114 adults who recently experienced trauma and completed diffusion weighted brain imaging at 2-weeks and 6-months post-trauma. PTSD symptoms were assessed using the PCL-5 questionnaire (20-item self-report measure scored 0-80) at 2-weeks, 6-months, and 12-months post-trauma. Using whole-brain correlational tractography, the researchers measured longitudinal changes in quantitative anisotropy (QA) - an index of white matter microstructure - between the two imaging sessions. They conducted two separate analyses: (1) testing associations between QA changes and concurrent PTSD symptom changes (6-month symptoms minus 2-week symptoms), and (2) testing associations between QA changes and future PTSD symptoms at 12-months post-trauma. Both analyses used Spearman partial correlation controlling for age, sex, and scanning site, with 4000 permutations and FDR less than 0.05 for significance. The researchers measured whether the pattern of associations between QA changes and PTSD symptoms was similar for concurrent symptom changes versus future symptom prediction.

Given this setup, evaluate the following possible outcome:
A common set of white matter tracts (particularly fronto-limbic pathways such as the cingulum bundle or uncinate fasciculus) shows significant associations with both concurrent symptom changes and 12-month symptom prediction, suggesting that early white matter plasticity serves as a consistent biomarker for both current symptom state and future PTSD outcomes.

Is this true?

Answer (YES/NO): NO